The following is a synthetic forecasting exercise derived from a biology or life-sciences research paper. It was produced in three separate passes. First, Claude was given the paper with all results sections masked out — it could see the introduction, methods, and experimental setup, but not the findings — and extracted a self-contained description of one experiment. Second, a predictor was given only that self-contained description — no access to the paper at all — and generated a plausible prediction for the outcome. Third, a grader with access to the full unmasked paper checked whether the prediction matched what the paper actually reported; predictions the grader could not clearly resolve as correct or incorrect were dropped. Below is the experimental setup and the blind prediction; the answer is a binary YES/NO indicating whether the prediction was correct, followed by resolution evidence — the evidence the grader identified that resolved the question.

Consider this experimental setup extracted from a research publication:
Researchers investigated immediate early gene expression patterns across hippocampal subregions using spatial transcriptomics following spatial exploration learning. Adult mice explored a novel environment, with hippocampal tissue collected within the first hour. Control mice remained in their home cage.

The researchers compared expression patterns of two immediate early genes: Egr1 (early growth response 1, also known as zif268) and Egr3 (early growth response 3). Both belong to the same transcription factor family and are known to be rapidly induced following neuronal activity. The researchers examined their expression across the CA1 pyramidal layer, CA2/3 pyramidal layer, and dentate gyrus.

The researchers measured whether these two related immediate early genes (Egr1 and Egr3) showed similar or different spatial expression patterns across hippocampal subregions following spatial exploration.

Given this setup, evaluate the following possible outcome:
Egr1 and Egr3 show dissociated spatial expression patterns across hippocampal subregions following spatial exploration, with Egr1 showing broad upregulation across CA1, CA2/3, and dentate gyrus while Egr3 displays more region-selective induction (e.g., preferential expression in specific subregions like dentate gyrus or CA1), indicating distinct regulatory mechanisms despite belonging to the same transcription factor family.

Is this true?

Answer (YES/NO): YES